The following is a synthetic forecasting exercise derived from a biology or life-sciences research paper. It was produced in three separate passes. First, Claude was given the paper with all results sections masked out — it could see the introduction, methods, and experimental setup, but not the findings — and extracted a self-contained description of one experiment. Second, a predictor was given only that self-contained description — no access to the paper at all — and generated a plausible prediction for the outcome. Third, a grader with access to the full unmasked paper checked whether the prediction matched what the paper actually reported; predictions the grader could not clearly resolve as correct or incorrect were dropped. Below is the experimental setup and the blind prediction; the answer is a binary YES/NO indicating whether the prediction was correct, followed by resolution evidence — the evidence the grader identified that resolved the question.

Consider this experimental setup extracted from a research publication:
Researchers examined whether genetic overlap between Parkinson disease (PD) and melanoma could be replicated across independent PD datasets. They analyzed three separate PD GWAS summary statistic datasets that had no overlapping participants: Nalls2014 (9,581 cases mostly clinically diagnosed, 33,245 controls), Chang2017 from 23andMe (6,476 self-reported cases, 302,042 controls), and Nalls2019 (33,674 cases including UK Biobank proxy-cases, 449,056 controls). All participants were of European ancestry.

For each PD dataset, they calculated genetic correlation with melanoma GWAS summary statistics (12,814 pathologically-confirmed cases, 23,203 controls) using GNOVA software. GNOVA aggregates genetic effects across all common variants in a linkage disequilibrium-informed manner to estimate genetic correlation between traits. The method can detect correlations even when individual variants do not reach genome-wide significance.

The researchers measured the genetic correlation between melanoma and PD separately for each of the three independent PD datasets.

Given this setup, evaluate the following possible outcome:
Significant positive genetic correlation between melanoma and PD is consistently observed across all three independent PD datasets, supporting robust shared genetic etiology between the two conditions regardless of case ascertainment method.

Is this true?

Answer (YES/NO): YES